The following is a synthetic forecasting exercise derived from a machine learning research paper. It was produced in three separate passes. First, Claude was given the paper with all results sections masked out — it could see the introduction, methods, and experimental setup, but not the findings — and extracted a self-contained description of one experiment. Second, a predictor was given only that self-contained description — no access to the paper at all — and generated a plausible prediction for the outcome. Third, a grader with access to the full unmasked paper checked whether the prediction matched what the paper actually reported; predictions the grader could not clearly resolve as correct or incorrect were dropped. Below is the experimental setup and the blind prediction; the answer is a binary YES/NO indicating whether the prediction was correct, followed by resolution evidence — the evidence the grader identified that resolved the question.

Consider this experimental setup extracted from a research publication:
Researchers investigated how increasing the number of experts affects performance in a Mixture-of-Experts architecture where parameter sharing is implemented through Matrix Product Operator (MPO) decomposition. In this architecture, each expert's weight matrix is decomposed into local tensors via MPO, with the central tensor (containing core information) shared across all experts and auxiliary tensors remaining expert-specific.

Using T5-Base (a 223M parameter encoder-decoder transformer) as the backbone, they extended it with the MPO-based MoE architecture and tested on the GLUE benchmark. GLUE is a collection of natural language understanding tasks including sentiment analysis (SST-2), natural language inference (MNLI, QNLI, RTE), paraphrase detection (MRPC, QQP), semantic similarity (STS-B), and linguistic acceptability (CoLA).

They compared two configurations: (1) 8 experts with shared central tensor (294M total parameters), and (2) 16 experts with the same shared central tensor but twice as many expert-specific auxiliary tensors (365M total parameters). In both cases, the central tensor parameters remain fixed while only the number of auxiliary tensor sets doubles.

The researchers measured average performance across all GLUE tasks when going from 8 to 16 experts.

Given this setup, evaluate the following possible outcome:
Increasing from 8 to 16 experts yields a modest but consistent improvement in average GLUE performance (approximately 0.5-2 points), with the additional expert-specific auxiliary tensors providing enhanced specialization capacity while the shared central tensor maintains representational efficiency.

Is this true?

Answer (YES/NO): NO